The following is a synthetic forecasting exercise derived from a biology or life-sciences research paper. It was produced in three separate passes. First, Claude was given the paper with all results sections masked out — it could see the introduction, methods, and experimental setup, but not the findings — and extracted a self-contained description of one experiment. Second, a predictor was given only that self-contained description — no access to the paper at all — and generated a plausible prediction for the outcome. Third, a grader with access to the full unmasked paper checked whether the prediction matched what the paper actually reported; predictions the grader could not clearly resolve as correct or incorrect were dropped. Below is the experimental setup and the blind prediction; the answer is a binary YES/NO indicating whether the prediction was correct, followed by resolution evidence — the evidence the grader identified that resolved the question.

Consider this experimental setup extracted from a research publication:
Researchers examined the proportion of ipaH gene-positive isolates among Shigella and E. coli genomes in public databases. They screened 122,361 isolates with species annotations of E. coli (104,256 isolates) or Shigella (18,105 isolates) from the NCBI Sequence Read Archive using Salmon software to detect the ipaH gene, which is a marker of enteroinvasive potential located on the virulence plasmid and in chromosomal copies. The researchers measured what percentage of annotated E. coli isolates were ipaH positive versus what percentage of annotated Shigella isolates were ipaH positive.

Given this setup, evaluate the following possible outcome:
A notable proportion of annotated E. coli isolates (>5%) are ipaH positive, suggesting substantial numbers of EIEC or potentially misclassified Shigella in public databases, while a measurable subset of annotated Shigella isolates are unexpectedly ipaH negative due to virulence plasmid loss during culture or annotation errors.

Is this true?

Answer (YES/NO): NO